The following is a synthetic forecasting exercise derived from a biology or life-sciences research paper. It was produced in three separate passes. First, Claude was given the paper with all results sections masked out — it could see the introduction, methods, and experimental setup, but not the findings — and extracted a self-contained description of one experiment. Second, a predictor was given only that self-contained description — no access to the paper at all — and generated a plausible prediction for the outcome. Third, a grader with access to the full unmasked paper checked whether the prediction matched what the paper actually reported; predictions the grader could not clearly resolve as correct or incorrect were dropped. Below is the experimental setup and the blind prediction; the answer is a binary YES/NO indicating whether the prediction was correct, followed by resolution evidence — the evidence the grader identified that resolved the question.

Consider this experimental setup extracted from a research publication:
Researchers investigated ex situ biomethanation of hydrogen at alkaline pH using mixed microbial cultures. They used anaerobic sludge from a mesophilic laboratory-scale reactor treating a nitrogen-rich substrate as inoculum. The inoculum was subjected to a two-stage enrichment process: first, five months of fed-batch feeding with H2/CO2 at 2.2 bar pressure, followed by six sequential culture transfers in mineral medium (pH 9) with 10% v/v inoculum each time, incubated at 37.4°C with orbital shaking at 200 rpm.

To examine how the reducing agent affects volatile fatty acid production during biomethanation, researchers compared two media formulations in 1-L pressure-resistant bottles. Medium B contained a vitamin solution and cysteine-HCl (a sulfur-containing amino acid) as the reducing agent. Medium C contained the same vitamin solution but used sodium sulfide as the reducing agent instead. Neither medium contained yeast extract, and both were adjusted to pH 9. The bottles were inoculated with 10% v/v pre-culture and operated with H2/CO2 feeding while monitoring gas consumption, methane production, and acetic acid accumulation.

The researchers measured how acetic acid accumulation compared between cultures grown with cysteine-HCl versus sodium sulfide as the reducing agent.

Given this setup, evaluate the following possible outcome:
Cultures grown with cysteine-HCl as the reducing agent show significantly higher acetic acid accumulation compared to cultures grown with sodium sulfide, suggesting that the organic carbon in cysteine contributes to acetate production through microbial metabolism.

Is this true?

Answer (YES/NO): NO